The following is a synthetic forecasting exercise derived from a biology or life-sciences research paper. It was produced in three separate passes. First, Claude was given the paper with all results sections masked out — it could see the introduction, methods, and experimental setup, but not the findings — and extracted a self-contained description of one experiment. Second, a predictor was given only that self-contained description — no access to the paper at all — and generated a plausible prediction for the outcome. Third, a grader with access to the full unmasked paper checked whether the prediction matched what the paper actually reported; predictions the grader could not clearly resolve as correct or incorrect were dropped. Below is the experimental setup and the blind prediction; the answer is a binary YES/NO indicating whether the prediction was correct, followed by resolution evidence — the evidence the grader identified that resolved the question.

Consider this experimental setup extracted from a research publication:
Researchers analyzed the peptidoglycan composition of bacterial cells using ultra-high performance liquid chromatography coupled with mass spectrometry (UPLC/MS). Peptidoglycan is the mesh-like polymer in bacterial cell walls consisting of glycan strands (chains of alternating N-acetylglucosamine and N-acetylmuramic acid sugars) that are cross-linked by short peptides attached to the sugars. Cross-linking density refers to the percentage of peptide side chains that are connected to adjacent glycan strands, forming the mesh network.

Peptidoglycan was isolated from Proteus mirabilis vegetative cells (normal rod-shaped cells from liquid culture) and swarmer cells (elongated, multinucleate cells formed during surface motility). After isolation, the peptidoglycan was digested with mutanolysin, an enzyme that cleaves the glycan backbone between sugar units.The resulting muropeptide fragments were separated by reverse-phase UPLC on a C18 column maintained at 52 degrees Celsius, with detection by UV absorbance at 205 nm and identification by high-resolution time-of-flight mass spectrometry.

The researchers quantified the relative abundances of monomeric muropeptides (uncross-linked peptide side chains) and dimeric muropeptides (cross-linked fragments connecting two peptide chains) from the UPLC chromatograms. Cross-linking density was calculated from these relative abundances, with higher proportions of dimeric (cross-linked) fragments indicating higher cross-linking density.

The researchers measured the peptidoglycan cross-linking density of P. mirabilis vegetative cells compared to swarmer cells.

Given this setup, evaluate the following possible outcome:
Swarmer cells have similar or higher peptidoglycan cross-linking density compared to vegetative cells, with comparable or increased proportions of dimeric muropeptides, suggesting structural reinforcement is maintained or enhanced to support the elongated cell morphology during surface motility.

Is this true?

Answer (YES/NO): YES